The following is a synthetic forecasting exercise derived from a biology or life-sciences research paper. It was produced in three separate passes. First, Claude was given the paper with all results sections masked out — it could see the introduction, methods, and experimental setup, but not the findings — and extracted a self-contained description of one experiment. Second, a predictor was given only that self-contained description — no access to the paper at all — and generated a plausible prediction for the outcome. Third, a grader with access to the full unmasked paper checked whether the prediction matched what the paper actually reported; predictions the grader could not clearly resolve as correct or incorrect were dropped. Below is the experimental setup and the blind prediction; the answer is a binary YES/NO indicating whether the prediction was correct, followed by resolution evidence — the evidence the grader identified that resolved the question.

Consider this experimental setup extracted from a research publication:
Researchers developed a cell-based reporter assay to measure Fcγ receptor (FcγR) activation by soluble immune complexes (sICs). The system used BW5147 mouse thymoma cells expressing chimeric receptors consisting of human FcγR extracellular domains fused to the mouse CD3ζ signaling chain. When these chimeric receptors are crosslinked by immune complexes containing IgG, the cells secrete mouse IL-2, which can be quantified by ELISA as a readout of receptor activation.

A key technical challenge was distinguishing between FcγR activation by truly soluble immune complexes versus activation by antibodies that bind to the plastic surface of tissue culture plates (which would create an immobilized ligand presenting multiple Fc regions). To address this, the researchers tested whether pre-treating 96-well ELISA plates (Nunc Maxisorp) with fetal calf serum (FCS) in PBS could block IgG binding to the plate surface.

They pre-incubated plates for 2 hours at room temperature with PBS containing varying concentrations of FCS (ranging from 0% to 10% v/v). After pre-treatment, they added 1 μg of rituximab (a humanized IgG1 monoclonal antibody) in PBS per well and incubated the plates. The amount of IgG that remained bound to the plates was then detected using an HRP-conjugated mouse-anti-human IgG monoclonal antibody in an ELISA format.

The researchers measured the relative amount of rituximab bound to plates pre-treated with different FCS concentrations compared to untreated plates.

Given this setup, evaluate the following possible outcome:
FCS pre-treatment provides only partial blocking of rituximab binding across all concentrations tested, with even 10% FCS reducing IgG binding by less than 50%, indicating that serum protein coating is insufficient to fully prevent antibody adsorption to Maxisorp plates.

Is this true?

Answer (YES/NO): NO